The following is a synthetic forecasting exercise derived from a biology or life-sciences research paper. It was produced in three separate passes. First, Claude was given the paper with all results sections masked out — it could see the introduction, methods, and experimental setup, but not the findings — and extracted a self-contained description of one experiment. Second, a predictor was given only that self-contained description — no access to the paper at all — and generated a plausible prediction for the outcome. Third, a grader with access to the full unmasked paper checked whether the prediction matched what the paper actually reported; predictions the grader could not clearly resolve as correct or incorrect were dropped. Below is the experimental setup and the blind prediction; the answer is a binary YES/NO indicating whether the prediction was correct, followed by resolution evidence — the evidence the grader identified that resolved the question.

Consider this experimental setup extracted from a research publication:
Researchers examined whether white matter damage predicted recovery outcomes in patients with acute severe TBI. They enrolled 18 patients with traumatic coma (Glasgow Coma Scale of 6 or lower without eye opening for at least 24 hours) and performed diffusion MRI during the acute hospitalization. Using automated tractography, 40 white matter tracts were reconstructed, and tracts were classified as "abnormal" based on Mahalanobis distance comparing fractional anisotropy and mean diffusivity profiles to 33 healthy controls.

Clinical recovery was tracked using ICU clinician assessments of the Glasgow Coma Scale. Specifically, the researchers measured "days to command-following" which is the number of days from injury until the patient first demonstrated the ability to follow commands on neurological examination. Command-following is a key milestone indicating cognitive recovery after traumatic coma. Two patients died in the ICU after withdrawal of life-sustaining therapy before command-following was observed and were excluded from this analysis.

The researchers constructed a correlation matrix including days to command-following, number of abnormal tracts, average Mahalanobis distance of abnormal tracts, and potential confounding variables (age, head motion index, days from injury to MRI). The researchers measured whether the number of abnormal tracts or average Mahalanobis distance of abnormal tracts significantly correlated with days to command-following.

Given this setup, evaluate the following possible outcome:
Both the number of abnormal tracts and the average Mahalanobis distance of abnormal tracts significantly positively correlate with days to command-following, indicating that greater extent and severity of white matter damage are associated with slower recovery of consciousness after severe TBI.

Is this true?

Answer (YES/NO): NO